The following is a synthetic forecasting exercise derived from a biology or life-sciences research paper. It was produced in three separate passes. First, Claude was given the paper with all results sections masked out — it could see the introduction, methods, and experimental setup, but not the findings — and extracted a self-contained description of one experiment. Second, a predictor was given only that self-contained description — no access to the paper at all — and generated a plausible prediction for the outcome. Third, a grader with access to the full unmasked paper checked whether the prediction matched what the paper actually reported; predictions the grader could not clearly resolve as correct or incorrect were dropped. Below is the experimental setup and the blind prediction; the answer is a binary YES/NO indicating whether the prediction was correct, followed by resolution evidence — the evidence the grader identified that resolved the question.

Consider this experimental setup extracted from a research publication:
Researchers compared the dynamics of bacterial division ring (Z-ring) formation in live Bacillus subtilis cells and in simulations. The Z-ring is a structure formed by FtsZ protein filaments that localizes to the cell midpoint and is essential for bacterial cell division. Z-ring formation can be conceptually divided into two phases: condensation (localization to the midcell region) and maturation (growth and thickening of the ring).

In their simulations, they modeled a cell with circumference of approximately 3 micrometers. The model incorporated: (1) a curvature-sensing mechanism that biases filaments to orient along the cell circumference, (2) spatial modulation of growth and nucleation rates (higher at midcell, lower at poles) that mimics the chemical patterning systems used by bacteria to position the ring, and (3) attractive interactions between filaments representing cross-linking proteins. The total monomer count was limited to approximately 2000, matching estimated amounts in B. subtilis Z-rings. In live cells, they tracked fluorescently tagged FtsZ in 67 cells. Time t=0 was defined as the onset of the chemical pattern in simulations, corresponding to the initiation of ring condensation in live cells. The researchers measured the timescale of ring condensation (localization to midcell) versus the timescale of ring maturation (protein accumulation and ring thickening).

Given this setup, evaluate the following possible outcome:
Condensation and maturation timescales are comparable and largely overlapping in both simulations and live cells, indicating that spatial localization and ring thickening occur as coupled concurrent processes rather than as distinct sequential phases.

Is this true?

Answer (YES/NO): NO